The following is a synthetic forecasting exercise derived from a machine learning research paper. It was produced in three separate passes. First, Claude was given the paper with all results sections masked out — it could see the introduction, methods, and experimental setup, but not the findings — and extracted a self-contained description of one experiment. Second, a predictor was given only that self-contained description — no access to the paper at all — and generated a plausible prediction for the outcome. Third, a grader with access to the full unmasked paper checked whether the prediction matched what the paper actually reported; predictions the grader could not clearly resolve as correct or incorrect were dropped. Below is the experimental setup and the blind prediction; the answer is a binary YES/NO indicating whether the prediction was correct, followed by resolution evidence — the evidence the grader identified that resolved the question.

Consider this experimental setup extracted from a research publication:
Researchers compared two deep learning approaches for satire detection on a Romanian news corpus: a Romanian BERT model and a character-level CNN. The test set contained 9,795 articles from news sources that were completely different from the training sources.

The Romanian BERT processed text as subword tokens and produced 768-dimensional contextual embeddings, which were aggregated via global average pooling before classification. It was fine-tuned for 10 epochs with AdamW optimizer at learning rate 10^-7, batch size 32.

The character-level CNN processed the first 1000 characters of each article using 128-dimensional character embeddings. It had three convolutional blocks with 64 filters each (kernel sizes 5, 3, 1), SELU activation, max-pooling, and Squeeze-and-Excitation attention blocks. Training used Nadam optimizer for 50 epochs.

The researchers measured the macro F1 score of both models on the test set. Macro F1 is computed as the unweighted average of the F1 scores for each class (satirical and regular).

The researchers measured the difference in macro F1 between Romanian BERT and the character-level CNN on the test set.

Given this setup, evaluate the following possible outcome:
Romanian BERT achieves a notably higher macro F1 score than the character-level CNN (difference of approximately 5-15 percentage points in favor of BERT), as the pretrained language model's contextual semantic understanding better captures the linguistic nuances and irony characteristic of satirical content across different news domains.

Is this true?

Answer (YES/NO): NO